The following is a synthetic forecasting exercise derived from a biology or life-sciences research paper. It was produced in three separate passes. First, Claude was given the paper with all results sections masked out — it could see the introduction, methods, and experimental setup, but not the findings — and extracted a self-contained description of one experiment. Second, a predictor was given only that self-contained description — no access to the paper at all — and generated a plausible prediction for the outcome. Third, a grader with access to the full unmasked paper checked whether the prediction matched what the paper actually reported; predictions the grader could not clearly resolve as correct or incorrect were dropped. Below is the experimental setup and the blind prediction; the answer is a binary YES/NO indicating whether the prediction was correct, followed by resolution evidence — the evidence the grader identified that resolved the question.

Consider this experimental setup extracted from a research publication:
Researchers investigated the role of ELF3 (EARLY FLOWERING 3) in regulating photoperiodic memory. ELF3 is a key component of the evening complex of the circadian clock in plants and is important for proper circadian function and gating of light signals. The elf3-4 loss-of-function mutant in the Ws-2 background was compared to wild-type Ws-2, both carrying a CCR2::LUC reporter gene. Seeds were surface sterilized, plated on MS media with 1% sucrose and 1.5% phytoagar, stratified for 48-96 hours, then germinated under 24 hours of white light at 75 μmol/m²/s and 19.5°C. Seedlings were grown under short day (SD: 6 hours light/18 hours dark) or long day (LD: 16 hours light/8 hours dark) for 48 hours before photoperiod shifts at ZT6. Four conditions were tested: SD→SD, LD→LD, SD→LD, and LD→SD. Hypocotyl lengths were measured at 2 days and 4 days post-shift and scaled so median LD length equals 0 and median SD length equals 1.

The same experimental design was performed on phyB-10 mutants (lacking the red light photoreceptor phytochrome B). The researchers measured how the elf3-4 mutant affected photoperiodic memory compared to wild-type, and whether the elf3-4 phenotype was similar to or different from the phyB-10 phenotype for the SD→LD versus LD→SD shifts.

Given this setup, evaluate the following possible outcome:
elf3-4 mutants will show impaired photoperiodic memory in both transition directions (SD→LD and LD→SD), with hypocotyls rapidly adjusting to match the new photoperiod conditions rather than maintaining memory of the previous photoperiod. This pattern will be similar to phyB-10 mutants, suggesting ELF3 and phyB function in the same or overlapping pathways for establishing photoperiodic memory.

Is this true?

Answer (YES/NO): NO